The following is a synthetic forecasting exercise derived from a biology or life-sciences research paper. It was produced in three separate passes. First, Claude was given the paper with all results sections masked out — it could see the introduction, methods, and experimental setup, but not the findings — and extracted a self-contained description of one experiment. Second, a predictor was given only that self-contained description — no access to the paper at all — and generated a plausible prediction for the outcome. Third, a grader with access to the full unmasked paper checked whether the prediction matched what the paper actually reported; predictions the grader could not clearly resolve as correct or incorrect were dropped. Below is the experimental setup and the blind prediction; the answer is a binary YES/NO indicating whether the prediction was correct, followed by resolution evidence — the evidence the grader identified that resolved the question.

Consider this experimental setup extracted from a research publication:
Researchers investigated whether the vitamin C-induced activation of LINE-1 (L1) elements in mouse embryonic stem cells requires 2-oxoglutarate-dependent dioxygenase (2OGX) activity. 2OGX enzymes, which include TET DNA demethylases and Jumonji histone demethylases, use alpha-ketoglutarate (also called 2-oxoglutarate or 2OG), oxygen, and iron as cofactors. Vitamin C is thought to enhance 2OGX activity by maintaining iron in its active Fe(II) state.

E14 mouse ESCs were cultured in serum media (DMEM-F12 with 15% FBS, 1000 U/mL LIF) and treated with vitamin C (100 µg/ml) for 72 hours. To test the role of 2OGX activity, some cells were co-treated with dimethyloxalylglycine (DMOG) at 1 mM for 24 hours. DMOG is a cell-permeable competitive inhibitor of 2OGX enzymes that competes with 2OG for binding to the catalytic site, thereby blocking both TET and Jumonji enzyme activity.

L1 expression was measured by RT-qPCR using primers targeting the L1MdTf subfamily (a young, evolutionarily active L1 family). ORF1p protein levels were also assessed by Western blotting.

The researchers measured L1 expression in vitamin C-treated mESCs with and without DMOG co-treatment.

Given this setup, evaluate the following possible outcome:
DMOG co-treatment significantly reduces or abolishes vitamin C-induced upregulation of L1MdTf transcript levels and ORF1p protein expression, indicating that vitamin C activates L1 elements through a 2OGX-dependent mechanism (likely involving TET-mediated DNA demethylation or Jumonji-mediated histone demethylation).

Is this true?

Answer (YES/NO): YES